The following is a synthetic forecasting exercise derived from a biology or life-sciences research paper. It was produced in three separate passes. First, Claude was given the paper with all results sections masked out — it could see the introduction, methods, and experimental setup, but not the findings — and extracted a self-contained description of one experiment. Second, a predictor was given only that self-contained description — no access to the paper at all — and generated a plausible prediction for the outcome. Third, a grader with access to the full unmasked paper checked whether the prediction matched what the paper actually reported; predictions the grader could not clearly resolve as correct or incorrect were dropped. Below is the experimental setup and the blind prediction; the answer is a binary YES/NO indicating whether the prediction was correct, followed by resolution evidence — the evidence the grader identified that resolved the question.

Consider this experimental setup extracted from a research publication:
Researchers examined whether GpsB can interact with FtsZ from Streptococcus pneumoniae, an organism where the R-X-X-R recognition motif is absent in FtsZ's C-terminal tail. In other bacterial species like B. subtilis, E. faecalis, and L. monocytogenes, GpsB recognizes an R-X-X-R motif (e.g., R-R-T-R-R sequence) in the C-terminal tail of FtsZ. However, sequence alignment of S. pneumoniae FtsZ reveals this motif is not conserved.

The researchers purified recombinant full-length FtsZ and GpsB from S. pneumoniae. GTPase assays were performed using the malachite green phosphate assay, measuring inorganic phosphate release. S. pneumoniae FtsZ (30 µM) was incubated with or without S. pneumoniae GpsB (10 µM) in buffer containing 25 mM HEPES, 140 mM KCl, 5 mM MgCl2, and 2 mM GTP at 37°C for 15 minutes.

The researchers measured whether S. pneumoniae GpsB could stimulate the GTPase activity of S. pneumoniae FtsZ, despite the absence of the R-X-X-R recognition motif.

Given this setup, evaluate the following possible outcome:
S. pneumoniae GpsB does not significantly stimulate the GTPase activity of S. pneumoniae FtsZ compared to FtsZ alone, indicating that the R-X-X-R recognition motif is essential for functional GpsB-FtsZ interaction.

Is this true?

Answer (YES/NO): NO